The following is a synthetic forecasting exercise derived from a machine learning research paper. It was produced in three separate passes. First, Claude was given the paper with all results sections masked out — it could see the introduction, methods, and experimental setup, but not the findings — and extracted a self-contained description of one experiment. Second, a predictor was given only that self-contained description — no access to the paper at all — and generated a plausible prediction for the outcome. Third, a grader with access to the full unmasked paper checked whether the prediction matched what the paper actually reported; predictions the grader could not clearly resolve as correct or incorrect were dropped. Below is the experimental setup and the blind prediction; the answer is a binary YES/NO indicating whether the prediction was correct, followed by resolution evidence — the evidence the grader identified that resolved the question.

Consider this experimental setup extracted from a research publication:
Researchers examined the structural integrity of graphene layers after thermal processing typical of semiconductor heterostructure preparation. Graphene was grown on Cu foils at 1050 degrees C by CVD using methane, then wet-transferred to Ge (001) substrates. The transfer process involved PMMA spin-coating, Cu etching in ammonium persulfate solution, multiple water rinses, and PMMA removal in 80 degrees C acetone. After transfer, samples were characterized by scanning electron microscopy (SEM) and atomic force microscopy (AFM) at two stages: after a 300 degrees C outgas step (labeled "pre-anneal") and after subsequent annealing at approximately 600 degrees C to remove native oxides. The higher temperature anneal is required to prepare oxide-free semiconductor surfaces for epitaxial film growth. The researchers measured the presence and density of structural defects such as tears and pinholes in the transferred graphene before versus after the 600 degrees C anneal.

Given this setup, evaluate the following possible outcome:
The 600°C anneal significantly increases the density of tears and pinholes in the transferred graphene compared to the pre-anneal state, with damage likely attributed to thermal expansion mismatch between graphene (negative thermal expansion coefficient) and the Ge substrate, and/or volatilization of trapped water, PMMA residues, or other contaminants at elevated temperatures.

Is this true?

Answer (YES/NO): NO